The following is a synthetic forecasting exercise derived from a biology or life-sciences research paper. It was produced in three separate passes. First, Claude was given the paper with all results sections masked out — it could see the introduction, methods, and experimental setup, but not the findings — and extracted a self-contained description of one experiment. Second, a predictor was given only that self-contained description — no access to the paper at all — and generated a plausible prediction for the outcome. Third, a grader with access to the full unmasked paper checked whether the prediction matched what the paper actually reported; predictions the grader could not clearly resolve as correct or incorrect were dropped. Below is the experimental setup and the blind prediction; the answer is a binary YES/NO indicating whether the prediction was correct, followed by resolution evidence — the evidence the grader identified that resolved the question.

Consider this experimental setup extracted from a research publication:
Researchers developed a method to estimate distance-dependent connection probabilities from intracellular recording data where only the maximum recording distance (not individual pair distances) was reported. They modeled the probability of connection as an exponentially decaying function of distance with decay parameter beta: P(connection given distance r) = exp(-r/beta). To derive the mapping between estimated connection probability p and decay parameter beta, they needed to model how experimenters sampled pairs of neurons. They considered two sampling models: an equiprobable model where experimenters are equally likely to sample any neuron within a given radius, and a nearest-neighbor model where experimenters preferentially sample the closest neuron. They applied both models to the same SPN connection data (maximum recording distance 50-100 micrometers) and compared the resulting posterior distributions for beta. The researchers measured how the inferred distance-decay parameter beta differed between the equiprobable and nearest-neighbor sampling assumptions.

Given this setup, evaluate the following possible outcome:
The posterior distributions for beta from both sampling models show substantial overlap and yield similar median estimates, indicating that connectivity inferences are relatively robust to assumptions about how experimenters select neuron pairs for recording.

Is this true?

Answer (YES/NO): NO